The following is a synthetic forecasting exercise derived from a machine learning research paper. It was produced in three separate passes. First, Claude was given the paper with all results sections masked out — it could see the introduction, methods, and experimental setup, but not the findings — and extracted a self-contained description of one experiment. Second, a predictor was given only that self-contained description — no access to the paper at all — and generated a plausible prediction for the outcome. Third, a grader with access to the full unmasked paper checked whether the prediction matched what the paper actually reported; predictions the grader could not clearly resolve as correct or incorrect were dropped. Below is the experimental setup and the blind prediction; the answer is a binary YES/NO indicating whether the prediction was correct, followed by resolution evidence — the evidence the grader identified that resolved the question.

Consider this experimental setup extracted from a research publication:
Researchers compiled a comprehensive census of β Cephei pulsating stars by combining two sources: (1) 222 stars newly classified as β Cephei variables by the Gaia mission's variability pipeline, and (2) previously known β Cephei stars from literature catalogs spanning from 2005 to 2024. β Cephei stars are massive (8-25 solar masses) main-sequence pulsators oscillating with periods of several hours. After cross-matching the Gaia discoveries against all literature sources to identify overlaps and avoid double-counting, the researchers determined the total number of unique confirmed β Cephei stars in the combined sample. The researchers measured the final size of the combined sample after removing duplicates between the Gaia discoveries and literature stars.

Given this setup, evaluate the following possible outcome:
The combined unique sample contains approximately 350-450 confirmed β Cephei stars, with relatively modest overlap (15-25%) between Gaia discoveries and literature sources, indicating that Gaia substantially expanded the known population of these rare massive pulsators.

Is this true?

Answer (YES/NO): NO